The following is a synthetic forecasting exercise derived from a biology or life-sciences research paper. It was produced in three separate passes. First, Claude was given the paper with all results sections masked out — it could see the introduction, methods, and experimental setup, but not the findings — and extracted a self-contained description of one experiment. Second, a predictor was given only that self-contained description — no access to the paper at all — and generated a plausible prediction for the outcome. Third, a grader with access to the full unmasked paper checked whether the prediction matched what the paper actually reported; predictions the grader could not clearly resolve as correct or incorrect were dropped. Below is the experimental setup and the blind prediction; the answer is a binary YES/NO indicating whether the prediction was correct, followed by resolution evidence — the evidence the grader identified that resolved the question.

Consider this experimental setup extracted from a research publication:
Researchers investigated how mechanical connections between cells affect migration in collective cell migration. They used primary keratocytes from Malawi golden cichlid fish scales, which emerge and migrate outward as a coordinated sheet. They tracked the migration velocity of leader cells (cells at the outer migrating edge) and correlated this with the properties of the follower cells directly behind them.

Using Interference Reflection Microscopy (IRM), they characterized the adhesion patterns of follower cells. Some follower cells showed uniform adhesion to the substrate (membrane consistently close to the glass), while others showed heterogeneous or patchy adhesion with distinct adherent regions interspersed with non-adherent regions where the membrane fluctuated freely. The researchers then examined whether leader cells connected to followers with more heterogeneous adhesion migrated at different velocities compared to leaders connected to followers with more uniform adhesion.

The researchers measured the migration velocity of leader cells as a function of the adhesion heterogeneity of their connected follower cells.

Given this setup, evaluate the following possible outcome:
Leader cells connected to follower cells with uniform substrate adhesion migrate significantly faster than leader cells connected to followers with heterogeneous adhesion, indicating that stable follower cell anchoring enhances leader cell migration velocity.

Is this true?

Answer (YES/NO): NO